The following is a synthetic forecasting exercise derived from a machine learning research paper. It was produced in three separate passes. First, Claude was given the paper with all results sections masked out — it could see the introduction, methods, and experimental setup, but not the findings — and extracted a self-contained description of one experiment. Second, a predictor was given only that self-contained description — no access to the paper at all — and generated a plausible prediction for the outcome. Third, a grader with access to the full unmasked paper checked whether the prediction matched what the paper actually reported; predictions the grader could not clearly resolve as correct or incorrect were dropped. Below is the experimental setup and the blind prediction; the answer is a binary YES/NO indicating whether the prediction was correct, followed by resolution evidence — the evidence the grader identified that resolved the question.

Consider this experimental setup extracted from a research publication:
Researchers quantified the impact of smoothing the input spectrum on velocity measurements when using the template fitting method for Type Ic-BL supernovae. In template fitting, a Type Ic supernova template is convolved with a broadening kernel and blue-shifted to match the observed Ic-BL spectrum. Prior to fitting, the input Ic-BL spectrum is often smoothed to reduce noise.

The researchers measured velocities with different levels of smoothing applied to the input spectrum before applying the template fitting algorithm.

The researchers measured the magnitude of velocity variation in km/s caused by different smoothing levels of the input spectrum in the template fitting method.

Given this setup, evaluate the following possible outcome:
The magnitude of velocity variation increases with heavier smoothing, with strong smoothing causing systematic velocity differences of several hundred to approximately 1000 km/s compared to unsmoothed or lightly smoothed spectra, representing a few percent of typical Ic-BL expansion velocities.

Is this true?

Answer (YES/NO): NO